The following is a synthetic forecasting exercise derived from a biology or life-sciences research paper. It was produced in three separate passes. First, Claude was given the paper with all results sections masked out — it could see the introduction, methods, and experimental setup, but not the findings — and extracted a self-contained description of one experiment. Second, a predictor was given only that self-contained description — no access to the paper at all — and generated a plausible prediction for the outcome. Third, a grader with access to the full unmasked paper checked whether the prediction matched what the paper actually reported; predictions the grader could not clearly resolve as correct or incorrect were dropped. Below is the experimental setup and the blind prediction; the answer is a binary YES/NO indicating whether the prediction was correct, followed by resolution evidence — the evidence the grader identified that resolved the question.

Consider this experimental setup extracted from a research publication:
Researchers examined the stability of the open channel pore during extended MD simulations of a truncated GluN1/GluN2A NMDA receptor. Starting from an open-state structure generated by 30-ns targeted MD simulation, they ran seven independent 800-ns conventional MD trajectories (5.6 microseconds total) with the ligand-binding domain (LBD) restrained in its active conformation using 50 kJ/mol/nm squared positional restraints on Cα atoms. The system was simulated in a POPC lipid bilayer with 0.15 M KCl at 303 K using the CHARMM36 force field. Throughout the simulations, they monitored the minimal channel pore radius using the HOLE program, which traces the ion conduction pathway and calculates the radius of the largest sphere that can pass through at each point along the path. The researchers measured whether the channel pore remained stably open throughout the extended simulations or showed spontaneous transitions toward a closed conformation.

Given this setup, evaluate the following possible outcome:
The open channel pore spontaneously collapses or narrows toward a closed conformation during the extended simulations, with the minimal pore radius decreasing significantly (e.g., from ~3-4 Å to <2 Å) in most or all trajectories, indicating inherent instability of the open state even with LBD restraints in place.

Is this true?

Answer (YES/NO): NO